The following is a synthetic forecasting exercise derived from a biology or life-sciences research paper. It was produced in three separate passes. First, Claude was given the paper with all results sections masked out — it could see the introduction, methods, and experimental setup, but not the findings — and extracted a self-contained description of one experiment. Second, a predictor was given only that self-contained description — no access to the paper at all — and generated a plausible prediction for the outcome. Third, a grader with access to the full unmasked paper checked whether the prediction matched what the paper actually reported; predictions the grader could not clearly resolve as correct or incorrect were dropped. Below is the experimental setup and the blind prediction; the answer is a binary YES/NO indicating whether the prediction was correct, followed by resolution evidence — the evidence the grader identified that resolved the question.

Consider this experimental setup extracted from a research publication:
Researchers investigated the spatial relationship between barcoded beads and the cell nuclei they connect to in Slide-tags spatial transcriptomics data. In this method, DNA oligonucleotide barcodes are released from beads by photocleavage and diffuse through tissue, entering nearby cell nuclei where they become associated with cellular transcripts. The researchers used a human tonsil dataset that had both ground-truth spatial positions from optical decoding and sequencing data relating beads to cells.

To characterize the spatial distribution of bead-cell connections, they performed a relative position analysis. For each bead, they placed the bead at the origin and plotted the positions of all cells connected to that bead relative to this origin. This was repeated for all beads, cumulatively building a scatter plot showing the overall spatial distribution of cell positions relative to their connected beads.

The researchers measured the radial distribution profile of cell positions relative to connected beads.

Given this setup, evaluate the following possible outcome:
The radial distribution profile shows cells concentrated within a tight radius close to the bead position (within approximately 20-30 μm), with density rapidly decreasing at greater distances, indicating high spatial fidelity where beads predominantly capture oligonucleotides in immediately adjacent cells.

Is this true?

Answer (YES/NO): NO